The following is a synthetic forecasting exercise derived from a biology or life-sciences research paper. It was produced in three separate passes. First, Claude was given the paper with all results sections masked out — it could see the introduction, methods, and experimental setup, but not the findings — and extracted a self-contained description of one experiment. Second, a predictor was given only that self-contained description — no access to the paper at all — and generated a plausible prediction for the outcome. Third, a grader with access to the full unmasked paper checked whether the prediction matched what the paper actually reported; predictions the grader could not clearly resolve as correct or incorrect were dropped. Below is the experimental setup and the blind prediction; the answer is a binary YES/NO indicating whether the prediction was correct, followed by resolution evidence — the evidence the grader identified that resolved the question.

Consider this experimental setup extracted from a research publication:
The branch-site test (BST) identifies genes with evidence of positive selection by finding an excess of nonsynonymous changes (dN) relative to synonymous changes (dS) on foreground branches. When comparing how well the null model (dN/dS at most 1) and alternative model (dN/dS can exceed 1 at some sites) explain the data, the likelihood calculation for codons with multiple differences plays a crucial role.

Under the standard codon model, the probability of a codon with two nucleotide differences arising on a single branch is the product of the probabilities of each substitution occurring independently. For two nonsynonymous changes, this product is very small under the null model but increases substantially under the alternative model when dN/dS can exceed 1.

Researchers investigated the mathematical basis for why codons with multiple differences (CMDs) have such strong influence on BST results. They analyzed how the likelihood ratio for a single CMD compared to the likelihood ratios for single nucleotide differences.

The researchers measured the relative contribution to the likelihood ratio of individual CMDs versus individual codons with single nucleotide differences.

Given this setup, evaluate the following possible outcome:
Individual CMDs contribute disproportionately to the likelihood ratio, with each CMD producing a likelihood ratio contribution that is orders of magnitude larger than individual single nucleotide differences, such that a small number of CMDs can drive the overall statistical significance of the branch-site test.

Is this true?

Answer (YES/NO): YES